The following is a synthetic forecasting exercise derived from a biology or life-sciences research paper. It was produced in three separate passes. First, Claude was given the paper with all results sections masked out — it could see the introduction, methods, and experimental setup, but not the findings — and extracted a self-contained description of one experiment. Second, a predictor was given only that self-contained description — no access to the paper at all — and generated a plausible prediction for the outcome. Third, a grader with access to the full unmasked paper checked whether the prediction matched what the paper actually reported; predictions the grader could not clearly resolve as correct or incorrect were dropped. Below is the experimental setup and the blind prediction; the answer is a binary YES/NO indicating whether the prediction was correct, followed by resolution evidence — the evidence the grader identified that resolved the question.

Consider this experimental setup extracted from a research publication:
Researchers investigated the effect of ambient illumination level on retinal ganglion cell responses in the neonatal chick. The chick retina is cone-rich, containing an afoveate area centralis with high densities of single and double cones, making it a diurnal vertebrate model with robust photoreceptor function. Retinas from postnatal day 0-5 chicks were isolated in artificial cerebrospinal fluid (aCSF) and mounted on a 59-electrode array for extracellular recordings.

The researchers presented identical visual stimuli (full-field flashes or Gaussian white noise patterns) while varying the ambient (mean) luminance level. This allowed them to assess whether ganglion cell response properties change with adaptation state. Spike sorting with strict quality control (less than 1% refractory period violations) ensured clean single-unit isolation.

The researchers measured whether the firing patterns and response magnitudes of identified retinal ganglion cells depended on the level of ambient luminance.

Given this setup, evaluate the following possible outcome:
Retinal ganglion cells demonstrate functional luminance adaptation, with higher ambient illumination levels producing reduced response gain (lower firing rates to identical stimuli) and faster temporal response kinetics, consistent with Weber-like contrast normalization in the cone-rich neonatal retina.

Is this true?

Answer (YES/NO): NO